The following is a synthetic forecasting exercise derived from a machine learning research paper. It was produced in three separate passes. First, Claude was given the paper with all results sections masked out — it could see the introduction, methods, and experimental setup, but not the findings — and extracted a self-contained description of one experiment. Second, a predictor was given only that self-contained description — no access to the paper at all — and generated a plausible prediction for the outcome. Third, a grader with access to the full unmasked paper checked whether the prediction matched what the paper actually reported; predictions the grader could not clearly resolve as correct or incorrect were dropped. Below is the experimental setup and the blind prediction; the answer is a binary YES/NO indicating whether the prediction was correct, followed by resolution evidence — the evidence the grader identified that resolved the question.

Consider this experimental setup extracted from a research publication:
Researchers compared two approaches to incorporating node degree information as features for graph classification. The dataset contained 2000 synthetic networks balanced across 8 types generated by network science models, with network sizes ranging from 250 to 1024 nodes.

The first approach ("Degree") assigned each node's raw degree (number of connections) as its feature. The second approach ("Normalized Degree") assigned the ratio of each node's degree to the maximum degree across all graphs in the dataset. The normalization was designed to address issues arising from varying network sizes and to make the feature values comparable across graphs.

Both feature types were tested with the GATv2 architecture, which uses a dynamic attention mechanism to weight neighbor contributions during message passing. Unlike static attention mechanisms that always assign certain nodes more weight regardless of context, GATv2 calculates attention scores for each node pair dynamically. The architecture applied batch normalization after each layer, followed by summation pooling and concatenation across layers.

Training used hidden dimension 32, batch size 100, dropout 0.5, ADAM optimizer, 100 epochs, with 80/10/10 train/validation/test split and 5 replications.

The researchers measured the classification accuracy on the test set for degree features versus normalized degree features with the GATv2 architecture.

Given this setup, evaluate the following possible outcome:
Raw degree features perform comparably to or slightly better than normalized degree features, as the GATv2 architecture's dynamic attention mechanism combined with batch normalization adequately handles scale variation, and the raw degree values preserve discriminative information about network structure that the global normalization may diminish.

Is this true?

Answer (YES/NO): NO